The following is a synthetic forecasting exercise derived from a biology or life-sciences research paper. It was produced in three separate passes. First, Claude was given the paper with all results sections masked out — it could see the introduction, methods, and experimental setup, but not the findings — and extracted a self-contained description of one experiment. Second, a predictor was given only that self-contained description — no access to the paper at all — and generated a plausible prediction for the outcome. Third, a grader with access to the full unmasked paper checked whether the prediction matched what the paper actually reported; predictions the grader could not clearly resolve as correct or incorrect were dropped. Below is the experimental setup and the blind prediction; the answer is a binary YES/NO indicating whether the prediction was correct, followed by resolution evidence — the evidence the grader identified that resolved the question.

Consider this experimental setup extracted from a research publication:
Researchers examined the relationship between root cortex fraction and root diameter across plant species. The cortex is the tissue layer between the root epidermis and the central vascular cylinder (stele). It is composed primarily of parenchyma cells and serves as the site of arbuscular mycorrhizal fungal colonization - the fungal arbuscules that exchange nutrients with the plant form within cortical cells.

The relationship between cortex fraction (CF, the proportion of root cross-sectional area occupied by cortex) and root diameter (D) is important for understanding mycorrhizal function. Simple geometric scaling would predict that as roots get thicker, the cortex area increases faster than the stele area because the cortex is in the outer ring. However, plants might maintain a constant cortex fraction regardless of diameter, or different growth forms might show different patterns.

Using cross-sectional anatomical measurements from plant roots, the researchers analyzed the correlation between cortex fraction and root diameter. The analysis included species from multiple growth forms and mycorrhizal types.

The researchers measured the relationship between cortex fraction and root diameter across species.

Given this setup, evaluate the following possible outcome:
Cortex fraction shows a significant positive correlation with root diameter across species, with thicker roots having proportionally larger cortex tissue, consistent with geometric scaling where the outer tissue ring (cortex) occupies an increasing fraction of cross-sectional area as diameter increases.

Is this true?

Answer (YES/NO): YES